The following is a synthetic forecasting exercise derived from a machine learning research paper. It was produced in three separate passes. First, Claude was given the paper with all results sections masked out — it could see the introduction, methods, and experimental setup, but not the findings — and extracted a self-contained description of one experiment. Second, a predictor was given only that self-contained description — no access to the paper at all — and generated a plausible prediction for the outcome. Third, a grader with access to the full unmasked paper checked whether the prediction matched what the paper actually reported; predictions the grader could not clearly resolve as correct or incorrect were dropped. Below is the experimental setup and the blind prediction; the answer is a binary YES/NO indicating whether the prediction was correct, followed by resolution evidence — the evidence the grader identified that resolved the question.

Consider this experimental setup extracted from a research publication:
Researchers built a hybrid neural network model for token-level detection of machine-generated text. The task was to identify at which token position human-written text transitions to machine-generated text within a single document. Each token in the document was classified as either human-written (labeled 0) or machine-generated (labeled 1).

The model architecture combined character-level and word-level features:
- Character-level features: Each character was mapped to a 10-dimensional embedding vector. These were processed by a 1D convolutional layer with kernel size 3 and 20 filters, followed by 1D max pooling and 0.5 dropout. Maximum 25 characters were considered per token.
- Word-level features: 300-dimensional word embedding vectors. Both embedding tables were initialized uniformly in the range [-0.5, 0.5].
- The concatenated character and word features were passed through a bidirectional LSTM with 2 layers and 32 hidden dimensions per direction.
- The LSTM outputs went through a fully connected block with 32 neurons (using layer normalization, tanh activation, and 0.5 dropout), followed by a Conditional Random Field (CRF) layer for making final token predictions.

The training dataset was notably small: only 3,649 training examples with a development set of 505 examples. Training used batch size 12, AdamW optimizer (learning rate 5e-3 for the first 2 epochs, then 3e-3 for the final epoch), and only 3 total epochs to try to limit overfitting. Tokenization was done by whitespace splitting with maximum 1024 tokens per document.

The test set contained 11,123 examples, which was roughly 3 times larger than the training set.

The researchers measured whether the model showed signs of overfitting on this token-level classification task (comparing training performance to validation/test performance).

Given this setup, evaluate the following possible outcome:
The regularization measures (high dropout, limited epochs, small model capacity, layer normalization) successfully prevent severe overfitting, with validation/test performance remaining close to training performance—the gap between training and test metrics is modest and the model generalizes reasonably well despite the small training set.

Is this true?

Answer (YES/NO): NO